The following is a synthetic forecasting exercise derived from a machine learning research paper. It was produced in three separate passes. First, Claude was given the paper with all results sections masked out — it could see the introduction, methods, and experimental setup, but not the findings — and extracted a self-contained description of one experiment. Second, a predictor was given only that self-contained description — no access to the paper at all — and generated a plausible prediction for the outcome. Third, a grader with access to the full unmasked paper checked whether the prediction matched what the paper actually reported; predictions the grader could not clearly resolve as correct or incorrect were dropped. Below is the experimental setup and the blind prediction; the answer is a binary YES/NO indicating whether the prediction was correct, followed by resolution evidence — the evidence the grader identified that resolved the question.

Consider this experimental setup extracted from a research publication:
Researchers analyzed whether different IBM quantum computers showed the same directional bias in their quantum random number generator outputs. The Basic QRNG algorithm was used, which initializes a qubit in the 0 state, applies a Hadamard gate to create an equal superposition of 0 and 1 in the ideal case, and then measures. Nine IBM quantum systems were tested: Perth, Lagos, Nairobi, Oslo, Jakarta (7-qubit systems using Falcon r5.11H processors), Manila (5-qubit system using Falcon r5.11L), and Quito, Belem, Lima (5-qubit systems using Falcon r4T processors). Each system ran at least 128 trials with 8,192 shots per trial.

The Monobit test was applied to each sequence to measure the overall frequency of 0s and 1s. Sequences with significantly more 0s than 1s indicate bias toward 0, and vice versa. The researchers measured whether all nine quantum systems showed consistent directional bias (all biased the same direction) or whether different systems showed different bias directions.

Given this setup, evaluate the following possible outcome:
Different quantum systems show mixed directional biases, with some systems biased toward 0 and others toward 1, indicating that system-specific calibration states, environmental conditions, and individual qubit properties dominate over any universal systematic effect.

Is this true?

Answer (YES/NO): NO